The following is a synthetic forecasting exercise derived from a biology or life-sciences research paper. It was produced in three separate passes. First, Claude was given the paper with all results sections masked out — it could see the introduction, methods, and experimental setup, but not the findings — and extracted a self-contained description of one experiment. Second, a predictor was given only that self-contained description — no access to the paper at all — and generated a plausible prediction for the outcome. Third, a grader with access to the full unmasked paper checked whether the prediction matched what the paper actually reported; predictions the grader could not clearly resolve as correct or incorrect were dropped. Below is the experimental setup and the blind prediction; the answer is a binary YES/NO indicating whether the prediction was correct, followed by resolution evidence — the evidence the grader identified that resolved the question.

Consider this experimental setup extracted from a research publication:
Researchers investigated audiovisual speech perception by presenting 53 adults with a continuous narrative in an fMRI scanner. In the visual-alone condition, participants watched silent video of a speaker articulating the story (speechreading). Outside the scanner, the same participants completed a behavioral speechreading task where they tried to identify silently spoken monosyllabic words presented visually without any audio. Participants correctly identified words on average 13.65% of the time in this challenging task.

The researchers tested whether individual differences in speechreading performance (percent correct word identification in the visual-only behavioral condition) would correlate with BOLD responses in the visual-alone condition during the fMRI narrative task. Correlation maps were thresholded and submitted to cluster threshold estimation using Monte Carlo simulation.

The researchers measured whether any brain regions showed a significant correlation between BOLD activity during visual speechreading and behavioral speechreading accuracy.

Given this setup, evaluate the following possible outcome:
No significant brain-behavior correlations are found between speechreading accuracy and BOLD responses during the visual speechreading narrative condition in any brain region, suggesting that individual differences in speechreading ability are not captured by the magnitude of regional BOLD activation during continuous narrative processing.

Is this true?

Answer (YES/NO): YES